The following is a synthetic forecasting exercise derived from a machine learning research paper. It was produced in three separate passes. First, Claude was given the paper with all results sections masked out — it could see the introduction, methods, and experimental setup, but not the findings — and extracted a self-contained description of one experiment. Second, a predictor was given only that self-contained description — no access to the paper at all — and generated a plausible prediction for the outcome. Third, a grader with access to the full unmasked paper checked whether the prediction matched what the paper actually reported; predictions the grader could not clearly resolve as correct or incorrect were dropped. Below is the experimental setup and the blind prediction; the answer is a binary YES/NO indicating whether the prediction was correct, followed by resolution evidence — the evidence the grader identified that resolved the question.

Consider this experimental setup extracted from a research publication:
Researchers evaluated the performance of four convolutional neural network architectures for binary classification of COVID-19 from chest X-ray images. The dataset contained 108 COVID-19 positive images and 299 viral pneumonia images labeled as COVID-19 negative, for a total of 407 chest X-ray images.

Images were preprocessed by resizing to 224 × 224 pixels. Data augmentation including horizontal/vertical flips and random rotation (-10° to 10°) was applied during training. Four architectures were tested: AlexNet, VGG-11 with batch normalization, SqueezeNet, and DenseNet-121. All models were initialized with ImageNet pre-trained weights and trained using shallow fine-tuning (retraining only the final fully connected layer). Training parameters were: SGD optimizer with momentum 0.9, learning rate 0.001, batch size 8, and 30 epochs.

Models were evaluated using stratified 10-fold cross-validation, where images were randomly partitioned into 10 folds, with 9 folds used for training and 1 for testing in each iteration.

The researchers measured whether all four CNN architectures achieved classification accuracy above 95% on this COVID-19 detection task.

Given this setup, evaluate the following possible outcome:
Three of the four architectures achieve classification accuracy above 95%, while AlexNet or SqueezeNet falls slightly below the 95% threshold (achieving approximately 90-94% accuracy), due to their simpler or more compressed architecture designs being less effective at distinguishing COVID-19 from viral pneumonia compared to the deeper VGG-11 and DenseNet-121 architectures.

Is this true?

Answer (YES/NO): NO